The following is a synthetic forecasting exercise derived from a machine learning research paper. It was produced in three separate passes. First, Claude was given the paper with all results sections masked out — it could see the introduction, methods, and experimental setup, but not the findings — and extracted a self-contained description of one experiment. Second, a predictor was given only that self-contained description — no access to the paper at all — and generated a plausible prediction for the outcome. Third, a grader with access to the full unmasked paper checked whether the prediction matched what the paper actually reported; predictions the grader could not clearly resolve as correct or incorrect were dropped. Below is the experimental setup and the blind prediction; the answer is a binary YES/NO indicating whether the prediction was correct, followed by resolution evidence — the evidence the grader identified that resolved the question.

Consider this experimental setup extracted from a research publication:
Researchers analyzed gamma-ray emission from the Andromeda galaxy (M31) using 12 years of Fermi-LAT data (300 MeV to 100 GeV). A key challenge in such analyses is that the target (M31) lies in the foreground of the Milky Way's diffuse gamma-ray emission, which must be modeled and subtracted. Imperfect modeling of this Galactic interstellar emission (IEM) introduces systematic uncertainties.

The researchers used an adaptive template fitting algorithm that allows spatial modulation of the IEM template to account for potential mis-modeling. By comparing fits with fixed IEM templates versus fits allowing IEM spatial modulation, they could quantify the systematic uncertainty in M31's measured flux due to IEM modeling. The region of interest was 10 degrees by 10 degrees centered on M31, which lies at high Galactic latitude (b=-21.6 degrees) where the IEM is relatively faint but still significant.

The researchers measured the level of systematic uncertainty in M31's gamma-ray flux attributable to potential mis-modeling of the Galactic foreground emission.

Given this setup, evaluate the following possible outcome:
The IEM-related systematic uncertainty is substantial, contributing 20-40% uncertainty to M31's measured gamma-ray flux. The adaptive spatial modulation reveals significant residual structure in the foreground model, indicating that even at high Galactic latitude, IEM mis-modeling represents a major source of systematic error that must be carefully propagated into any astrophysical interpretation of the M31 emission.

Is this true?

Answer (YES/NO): NO